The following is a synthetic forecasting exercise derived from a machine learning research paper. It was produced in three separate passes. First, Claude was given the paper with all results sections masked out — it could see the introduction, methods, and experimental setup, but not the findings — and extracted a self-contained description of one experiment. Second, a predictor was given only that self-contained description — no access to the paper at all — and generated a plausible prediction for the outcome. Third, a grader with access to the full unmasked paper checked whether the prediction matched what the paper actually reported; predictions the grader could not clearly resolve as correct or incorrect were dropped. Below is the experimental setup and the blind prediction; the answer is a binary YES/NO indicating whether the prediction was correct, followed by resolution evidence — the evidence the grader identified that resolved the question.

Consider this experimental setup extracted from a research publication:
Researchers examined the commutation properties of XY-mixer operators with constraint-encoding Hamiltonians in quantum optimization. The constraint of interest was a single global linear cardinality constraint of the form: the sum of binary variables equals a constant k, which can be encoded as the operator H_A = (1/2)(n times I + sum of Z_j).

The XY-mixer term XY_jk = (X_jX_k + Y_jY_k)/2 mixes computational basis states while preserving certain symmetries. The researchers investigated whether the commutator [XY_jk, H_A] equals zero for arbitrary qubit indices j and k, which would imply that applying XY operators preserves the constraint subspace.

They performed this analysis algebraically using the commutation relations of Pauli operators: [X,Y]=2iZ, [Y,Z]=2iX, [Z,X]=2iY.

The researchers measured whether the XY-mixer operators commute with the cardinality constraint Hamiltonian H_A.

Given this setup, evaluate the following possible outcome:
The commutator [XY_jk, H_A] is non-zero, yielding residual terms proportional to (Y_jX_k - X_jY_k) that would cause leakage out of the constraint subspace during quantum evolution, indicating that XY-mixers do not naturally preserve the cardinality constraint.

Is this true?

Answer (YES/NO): NO